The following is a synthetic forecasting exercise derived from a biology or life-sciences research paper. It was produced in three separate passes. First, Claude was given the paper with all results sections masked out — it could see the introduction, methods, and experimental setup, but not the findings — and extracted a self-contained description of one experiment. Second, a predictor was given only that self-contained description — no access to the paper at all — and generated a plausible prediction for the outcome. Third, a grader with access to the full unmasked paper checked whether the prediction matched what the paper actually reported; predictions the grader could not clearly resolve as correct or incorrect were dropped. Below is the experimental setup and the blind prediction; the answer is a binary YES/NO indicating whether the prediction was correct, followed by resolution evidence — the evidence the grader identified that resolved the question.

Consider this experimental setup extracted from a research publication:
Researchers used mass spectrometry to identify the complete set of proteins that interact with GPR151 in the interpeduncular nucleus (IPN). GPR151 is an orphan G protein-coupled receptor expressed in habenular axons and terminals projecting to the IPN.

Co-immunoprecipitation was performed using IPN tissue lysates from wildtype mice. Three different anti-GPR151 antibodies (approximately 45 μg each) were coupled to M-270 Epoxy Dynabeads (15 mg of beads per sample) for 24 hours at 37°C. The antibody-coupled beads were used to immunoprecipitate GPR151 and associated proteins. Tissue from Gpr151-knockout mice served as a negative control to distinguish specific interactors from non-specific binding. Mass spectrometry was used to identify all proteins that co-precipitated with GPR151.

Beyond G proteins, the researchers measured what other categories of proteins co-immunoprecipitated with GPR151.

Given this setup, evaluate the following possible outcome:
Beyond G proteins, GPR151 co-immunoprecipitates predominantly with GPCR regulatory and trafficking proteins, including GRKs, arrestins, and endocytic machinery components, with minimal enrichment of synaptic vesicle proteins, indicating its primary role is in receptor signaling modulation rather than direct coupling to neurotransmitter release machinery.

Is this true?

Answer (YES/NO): NO